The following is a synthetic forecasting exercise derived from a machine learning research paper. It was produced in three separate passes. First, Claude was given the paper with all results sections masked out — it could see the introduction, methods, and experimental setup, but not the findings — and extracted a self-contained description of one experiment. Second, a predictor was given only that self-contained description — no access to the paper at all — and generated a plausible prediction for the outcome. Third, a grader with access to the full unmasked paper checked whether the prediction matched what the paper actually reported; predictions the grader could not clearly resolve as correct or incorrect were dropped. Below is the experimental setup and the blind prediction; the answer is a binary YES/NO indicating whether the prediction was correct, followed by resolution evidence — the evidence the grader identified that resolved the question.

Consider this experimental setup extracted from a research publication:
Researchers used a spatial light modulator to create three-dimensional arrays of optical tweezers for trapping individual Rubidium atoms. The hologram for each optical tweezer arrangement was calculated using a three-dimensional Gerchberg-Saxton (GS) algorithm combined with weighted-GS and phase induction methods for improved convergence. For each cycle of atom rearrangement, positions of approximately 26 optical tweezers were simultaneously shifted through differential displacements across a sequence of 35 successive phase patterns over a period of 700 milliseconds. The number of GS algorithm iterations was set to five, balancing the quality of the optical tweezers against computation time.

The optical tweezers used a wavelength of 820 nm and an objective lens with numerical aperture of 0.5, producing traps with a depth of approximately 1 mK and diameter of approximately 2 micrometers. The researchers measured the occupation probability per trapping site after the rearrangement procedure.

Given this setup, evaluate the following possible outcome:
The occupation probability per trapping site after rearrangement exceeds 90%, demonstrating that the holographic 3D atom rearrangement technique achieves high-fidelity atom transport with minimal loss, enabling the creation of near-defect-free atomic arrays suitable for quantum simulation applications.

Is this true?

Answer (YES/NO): YES